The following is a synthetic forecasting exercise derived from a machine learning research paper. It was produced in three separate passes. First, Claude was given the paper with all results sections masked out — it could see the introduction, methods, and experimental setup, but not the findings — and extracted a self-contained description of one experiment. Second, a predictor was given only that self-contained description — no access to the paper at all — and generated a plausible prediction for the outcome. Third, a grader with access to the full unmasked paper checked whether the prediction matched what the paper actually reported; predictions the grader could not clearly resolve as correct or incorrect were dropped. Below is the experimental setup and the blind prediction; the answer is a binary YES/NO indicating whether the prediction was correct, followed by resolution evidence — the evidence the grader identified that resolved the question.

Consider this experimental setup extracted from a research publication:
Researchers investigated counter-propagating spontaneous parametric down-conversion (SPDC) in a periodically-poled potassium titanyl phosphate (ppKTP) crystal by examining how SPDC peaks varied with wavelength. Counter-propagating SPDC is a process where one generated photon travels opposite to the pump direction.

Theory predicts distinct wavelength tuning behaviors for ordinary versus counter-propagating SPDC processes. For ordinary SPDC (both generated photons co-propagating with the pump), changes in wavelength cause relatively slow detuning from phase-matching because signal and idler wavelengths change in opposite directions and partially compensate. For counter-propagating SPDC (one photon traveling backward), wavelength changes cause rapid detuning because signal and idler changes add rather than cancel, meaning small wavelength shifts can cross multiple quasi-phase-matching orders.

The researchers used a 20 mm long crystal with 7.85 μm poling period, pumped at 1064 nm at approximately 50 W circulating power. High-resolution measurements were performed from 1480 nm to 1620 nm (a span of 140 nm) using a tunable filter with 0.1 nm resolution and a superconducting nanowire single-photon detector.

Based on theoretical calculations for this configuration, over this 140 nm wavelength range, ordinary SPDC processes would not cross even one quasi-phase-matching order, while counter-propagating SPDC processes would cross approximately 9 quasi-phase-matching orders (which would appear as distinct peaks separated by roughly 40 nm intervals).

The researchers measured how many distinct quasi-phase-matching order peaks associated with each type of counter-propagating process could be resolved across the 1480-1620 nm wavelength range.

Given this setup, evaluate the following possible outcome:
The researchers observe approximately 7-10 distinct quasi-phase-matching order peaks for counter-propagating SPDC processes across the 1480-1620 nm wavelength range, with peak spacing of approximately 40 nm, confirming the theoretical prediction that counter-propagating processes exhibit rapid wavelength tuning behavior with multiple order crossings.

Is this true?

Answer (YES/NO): YES